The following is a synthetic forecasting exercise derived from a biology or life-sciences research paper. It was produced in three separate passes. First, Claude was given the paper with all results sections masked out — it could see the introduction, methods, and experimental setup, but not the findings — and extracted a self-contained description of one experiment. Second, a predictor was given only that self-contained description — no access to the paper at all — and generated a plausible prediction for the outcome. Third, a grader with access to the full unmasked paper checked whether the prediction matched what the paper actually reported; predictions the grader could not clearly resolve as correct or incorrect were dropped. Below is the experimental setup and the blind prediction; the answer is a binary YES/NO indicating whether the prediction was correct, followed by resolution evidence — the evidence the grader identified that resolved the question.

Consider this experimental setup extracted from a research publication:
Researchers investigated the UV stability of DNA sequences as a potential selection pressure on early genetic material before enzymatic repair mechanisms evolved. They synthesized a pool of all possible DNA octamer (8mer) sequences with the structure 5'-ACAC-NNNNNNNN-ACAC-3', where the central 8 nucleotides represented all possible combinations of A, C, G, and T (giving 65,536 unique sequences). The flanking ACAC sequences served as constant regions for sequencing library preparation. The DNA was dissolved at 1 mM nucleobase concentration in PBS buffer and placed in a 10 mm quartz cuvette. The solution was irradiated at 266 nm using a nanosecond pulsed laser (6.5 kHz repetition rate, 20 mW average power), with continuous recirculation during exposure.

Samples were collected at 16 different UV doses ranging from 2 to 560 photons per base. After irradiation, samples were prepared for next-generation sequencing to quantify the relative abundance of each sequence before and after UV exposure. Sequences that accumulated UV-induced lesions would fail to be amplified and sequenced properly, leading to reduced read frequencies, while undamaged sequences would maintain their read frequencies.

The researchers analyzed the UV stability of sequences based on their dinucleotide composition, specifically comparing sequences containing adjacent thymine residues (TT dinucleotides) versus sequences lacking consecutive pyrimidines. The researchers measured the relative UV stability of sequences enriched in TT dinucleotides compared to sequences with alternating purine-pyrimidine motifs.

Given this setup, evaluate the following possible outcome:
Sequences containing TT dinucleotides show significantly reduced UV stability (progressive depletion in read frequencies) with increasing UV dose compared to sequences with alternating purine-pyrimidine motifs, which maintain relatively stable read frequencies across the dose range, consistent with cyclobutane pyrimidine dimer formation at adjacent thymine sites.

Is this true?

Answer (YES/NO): YES